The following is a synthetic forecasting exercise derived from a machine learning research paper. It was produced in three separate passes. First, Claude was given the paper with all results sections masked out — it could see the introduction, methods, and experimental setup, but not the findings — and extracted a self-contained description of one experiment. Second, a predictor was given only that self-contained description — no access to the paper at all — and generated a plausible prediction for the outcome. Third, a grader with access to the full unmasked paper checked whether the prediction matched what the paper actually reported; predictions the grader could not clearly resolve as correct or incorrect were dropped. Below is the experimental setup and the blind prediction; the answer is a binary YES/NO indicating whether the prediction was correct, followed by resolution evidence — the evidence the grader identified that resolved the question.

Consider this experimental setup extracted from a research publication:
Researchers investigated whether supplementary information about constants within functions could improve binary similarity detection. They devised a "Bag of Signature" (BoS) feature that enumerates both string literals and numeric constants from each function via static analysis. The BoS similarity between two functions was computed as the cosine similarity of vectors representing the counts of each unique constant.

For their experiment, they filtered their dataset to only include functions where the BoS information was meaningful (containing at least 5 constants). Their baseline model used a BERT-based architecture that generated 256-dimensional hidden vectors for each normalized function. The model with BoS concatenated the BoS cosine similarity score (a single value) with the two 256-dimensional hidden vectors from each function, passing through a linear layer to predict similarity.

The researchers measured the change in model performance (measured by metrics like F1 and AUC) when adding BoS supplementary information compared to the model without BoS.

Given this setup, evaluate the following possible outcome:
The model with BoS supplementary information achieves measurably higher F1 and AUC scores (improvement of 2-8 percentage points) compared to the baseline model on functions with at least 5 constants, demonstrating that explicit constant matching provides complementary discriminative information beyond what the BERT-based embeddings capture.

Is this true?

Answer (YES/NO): NO